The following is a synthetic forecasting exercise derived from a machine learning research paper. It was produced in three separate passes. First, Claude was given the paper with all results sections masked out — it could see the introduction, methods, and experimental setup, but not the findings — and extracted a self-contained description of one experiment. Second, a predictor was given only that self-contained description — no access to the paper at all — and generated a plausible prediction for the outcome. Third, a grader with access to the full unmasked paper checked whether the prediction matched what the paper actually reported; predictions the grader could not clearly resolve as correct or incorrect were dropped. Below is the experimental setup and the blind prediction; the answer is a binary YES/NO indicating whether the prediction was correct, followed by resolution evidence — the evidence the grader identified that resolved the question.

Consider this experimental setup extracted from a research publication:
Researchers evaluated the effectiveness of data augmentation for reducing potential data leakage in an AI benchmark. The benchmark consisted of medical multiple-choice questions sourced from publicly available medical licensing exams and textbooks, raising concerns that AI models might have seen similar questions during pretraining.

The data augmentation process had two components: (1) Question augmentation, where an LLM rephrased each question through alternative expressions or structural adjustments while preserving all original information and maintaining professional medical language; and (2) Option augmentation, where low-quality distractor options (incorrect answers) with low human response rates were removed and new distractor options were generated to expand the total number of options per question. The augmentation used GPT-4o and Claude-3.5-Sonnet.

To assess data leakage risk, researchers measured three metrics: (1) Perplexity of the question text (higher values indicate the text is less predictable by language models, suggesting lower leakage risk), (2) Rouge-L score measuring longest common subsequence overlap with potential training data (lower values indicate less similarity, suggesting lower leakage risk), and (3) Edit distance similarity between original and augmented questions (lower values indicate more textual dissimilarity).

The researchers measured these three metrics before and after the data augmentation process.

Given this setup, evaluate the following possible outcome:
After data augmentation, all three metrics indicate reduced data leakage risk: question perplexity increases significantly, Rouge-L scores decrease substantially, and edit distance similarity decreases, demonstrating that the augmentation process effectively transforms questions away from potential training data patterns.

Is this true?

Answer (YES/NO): NO